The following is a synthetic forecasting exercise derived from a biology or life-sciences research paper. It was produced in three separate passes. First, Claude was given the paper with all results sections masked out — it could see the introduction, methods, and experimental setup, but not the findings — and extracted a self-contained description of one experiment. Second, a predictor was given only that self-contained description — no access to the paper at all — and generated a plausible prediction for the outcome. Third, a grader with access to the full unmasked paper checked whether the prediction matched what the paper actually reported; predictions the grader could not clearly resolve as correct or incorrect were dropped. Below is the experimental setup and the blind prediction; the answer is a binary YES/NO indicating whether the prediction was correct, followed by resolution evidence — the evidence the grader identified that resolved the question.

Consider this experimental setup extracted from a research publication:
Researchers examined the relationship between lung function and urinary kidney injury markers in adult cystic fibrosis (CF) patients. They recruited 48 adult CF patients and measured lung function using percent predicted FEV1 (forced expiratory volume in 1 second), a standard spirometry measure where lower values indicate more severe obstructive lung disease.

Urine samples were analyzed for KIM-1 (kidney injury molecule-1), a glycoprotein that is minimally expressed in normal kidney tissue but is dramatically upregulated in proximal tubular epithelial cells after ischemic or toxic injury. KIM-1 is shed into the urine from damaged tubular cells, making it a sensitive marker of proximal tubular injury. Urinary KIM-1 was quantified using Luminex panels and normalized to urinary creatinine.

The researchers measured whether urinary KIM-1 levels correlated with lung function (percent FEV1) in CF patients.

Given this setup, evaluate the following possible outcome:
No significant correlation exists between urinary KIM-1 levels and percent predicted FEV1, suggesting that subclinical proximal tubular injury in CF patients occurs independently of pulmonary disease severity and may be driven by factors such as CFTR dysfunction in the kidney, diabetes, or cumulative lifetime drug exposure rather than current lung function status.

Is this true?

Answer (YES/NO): NO